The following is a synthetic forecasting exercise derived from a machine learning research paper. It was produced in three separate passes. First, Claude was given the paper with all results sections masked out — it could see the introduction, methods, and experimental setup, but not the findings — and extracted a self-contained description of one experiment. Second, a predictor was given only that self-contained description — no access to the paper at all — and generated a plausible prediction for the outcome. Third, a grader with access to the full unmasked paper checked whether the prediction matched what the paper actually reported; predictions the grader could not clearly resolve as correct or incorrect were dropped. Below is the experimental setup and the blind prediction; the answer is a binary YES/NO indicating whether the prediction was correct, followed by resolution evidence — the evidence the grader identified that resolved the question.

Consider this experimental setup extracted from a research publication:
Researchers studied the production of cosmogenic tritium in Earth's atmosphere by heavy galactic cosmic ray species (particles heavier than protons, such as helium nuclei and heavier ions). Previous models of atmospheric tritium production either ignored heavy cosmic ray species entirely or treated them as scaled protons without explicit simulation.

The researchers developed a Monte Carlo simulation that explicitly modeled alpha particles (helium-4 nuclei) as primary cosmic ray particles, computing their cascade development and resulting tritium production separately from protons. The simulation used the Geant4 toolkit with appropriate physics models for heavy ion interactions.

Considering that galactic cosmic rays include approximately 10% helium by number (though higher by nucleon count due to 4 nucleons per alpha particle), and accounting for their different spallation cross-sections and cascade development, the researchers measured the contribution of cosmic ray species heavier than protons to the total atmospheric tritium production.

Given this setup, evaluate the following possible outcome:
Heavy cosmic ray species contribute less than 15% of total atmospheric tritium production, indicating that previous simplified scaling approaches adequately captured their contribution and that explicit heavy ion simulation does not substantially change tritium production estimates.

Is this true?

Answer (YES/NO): NO